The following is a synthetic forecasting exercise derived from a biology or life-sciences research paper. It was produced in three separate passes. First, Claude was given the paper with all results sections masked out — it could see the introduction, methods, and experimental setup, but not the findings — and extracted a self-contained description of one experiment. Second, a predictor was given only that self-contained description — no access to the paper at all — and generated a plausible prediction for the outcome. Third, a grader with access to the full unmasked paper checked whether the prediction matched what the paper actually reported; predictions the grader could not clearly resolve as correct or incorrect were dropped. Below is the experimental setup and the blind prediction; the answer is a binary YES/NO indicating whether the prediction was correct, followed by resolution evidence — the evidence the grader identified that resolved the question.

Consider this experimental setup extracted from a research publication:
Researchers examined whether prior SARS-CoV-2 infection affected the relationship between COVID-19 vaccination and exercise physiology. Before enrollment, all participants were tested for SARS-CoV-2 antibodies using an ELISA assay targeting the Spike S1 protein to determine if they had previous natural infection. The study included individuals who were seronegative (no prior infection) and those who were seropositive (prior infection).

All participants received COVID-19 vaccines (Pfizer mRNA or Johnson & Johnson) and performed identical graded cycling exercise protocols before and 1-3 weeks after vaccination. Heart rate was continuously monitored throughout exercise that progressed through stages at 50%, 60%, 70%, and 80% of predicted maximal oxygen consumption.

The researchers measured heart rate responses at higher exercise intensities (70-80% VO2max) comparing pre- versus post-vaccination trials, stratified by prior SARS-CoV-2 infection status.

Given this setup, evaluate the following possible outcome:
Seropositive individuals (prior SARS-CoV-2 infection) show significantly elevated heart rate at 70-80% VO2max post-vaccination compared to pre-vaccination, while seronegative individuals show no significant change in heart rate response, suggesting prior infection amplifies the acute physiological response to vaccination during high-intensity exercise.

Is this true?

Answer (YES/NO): NO